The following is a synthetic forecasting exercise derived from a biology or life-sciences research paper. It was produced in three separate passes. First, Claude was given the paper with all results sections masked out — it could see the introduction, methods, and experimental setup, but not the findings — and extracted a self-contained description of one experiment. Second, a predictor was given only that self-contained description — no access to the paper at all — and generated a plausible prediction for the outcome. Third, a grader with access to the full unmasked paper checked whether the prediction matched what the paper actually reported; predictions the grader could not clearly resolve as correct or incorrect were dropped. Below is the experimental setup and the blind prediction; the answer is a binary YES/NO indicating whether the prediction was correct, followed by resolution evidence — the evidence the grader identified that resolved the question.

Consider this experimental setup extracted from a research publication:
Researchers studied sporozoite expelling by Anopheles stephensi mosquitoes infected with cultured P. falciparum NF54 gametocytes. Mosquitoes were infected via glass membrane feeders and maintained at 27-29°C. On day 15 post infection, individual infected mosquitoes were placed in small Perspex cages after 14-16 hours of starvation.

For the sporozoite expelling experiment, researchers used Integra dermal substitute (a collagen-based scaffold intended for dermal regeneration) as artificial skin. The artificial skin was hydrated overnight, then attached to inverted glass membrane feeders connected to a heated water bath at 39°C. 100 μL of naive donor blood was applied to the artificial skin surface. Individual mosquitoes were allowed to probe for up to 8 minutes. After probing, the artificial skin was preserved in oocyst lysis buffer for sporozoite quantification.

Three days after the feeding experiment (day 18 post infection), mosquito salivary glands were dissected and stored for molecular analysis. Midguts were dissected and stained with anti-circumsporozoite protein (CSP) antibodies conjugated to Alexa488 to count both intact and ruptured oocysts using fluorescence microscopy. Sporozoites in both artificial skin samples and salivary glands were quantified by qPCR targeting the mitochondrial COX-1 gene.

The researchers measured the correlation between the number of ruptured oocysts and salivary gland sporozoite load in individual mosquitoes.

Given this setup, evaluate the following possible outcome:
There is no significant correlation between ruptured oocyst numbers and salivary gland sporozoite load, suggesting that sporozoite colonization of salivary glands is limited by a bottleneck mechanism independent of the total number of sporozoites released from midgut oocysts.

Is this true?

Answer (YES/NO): NO